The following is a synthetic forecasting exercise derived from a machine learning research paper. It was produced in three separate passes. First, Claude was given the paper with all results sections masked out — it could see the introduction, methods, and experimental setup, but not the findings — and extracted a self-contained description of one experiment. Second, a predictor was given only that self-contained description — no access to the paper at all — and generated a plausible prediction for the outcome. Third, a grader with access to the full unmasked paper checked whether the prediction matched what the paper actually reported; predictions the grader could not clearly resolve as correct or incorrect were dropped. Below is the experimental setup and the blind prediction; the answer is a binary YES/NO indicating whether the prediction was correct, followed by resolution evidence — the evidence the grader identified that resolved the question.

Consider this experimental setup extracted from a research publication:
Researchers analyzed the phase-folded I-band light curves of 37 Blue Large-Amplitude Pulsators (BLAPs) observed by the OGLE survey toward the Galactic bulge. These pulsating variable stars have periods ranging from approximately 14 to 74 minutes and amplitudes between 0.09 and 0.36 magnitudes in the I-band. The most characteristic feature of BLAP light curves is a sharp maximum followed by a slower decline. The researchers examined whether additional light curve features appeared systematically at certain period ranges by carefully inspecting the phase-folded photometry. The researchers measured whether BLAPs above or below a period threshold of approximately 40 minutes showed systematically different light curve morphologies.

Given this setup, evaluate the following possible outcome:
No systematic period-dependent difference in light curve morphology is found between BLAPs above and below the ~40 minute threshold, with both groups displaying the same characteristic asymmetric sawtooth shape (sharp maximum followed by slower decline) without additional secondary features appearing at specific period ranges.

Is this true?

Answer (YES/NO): NO